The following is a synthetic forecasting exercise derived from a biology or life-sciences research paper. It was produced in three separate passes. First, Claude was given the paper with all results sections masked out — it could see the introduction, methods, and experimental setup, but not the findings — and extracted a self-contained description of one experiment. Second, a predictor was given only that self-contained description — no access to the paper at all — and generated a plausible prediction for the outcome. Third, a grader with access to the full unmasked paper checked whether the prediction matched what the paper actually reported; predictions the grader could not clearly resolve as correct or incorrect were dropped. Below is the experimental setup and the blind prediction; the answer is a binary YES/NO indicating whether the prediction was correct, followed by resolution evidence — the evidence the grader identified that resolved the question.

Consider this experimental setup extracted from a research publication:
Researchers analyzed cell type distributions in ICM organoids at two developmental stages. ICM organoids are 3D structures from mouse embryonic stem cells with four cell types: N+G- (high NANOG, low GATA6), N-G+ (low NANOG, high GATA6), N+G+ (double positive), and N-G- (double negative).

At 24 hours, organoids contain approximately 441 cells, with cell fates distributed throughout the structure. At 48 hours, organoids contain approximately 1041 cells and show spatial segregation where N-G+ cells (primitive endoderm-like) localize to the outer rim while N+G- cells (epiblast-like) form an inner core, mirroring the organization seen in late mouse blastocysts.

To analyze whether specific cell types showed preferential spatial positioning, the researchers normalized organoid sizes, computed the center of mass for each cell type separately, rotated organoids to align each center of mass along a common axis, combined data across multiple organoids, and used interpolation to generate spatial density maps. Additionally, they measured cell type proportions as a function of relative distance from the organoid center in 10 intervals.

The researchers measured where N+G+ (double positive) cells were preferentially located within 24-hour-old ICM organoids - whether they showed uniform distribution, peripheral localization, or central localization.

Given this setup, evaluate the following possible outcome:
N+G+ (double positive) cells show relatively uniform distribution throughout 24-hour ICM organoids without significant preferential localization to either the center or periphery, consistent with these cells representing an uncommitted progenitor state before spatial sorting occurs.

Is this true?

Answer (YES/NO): YES